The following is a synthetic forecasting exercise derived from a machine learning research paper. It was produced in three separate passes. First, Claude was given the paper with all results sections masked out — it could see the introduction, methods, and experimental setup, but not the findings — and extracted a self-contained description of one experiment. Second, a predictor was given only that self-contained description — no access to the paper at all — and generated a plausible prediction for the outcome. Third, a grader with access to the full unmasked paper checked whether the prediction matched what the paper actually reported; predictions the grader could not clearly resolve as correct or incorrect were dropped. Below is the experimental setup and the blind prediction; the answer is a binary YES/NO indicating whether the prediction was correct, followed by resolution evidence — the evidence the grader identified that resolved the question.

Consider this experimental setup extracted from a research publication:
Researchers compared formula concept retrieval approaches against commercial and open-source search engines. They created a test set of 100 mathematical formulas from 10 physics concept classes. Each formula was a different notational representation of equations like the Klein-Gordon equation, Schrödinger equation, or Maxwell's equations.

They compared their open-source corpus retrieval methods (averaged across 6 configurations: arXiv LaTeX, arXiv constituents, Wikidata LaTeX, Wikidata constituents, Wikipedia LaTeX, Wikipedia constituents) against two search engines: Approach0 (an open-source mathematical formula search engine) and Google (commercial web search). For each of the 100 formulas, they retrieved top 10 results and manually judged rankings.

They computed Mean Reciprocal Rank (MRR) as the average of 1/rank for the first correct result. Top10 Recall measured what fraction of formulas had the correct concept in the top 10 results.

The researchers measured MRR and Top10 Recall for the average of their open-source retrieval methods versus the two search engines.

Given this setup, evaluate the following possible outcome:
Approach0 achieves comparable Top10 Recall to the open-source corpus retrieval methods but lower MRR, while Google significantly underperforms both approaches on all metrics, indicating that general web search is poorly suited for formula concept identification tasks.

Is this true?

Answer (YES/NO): NO